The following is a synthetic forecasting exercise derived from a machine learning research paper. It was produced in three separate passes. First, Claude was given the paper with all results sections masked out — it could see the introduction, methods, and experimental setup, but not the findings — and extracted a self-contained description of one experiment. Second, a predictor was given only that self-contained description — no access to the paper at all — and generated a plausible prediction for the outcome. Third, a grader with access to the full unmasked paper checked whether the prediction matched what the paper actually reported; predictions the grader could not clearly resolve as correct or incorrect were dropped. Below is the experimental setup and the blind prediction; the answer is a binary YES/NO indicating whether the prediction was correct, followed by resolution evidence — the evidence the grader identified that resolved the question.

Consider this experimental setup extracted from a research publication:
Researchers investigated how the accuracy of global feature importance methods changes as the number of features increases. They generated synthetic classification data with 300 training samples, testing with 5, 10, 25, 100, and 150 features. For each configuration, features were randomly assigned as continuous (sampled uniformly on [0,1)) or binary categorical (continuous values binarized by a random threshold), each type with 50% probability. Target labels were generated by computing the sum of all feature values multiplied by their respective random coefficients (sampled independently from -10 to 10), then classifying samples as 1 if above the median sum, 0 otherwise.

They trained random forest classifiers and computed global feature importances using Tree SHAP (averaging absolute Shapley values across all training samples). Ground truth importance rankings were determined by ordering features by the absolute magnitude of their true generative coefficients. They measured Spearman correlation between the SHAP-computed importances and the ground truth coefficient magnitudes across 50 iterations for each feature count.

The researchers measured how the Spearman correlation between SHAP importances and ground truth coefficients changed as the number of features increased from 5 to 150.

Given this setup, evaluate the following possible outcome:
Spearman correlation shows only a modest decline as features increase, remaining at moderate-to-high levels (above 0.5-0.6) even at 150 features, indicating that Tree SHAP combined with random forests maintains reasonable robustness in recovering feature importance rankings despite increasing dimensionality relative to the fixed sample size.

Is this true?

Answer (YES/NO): NO